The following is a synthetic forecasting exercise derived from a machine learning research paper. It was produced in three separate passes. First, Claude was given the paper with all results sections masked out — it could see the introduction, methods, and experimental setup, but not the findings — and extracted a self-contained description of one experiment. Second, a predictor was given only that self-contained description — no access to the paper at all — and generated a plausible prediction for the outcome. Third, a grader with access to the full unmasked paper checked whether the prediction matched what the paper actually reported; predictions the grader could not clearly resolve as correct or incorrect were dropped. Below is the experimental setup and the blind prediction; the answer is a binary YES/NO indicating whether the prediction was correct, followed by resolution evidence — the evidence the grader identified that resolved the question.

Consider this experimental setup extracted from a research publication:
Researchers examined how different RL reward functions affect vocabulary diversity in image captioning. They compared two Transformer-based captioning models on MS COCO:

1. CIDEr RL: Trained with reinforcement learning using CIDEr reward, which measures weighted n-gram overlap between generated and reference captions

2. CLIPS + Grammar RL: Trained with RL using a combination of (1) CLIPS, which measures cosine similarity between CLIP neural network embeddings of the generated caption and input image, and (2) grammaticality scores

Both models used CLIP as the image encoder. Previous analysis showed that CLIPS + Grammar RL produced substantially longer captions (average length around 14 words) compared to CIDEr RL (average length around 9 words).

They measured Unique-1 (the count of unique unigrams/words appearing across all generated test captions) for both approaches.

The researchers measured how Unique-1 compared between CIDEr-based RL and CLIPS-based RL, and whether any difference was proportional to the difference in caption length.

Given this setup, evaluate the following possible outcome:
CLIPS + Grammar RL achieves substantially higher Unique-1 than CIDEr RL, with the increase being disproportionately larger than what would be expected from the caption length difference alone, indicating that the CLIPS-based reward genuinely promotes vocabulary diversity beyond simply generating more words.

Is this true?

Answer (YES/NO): NO